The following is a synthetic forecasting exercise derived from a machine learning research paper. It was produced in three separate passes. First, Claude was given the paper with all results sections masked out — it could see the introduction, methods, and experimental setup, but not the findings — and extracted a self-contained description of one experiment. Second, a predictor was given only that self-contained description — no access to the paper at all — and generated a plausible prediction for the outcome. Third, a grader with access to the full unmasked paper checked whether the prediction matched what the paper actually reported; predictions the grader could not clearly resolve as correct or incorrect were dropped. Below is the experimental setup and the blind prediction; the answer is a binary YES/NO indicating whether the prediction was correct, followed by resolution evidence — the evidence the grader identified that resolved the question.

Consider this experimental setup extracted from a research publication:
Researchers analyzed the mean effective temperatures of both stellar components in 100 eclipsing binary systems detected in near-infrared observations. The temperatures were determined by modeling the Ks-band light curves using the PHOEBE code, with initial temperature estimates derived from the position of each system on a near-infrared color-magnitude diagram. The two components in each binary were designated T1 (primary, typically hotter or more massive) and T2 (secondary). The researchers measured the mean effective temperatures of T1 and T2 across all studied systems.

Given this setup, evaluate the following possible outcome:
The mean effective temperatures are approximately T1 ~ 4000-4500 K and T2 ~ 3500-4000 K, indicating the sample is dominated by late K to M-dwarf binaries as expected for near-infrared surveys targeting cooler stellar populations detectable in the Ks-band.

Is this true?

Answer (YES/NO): NO